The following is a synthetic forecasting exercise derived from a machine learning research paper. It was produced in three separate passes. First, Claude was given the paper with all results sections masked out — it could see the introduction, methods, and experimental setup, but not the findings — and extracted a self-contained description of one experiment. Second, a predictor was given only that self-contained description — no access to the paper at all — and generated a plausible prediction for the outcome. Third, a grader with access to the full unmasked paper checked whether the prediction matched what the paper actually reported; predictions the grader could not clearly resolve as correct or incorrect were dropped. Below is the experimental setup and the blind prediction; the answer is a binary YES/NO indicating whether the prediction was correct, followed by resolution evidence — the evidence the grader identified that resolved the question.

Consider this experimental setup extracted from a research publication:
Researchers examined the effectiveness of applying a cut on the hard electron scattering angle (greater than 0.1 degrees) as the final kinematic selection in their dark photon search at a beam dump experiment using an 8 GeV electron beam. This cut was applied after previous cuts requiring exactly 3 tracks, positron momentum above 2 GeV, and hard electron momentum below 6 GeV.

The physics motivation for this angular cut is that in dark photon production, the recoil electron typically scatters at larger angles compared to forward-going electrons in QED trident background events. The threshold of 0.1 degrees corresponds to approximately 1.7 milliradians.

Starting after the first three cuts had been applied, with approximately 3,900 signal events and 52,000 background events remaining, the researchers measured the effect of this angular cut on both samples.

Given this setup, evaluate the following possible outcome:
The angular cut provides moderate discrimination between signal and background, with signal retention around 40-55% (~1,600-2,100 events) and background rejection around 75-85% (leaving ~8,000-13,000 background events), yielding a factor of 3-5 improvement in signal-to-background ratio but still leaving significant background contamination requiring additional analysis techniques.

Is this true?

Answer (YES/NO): NO